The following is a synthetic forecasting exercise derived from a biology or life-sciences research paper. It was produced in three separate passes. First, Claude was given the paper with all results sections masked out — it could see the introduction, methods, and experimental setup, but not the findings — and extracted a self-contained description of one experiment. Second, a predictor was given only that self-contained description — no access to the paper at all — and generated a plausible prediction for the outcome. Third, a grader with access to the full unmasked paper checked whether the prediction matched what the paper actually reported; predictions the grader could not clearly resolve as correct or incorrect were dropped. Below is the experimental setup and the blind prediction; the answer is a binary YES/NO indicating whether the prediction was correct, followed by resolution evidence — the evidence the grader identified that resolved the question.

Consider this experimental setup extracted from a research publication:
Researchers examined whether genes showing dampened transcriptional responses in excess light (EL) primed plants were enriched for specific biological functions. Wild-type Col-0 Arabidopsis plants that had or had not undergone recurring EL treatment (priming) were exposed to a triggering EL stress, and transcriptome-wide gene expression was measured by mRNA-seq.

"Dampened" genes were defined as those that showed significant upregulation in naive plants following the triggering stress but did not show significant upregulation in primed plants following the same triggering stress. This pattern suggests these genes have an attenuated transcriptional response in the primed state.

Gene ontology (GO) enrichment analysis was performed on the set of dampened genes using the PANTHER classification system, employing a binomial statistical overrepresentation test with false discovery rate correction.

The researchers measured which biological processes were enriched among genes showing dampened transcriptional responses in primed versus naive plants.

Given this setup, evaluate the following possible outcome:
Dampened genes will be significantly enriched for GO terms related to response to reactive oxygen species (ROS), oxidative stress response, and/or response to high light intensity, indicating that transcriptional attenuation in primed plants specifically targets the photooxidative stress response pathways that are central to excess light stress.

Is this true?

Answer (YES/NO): YES